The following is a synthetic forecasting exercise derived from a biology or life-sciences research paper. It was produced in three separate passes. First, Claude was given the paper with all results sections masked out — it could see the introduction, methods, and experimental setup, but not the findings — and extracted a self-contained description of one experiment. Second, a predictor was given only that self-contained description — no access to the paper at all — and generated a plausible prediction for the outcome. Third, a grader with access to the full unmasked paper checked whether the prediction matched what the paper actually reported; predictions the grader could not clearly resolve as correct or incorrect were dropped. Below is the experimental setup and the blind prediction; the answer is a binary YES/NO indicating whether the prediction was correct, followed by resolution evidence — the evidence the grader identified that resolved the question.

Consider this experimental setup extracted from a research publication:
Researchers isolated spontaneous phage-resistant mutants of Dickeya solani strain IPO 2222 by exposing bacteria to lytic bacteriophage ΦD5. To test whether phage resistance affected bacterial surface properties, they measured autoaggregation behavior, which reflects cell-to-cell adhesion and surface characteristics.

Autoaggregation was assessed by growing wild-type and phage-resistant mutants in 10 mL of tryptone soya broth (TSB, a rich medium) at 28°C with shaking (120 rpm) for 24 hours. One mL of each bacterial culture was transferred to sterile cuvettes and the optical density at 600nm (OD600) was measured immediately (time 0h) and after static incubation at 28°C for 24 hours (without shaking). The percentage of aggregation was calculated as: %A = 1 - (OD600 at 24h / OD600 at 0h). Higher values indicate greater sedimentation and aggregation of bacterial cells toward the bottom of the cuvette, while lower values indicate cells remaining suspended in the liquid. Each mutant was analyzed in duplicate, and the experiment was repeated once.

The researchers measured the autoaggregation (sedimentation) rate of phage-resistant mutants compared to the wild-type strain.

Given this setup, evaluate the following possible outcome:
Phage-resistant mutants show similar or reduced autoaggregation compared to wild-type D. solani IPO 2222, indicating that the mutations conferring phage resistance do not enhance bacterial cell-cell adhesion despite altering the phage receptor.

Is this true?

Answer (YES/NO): YES